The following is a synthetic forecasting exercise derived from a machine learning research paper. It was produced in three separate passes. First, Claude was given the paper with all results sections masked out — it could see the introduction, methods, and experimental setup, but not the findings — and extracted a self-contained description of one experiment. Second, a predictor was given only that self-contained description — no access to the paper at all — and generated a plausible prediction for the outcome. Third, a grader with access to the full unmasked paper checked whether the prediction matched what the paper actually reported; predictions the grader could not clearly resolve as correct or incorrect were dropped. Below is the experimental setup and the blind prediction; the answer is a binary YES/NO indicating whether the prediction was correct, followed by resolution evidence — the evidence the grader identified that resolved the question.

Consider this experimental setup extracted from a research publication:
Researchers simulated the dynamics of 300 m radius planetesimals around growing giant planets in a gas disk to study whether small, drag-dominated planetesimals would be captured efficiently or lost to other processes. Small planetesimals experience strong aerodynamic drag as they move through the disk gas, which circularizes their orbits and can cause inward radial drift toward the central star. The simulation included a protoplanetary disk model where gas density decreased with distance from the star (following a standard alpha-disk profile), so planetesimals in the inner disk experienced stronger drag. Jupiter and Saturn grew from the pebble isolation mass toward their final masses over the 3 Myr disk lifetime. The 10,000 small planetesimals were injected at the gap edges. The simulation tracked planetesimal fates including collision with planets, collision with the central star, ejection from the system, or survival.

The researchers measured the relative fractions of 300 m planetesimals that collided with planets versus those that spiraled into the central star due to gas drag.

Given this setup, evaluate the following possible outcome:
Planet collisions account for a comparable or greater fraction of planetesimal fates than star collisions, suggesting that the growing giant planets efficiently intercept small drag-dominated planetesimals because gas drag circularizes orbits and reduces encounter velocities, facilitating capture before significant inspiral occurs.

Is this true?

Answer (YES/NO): NO